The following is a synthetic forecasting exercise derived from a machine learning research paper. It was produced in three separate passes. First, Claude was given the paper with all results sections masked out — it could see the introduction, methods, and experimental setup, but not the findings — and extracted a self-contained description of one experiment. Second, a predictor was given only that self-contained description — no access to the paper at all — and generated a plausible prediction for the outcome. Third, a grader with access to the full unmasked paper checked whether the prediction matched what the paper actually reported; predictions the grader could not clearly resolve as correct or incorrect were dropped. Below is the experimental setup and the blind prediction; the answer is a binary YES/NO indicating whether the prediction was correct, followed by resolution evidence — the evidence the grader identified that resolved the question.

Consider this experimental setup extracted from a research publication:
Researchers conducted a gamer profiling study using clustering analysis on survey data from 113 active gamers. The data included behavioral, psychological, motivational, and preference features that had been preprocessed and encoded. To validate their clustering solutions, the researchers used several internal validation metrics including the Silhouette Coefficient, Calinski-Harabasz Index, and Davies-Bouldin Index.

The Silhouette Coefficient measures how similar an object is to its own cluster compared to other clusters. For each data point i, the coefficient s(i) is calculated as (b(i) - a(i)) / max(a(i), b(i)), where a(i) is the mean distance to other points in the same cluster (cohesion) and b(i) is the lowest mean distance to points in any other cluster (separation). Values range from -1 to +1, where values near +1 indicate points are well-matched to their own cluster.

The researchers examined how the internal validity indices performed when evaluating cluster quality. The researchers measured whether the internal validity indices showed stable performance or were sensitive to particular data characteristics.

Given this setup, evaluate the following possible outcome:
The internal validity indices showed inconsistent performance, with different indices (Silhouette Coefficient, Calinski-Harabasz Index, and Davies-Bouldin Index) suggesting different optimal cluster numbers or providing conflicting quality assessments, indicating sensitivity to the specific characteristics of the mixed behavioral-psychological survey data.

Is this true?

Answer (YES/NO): NO